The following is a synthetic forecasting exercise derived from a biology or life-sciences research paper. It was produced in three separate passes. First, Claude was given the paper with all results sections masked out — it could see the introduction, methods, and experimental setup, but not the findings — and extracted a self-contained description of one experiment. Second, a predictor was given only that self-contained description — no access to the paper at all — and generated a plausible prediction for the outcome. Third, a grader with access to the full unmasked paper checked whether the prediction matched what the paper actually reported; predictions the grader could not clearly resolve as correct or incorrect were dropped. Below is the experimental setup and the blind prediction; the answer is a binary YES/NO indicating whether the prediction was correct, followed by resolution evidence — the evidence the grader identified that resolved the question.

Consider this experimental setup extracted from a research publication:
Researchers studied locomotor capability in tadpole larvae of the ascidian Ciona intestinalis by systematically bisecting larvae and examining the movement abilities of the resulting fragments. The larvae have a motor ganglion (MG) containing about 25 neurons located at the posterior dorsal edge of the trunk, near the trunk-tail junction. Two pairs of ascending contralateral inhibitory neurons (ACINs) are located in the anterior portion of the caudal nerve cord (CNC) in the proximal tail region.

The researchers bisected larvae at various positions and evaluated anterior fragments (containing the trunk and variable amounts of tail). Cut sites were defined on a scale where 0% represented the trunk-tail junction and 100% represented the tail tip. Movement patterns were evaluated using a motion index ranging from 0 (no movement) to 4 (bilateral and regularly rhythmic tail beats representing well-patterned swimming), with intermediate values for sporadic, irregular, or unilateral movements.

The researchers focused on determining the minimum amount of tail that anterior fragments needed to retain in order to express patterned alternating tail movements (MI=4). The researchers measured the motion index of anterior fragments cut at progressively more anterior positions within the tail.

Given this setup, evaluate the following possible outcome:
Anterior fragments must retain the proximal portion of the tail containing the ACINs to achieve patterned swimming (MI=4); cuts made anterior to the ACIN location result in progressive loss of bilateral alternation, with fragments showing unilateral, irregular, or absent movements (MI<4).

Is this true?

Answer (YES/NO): NO